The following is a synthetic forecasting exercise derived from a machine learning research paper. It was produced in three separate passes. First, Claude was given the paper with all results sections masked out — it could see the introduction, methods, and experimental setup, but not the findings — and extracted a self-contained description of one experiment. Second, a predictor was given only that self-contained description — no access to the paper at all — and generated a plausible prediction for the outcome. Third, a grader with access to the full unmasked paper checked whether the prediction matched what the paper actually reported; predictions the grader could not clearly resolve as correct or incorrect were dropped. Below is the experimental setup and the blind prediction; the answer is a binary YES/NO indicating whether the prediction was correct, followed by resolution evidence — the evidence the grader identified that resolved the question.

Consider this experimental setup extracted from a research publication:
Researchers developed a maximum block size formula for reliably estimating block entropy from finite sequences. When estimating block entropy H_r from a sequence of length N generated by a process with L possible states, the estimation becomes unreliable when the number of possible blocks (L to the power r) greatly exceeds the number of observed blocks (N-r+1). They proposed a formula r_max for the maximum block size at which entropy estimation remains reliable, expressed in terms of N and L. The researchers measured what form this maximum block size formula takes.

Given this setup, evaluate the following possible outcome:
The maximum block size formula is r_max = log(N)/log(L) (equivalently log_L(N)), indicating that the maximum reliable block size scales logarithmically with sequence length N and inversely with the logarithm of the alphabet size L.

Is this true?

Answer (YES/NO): YES